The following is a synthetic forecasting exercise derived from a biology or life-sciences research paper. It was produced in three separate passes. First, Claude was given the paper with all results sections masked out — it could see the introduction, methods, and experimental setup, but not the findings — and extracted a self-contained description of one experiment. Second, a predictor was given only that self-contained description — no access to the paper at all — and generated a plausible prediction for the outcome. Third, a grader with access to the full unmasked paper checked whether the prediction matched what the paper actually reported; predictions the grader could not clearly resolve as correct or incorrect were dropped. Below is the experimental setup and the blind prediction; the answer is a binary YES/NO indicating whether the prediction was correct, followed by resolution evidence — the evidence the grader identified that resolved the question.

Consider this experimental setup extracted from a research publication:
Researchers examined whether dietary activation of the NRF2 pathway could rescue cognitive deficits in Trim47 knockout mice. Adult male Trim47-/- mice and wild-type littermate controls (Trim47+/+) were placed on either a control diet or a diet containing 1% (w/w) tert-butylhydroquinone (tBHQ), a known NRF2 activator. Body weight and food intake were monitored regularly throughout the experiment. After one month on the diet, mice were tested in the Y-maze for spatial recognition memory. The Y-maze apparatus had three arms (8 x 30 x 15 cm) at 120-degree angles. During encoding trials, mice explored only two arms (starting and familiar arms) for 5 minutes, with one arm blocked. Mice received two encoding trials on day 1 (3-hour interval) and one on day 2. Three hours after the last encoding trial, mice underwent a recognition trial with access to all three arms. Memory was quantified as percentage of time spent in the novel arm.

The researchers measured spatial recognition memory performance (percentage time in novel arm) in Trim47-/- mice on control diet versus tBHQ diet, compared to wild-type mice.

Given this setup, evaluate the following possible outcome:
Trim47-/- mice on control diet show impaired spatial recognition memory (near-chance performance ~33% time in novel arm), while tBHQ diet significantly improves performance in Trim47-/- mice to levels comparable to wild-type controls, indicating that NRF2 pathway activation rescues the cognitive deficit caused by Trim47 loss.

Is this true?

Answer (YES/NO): YES